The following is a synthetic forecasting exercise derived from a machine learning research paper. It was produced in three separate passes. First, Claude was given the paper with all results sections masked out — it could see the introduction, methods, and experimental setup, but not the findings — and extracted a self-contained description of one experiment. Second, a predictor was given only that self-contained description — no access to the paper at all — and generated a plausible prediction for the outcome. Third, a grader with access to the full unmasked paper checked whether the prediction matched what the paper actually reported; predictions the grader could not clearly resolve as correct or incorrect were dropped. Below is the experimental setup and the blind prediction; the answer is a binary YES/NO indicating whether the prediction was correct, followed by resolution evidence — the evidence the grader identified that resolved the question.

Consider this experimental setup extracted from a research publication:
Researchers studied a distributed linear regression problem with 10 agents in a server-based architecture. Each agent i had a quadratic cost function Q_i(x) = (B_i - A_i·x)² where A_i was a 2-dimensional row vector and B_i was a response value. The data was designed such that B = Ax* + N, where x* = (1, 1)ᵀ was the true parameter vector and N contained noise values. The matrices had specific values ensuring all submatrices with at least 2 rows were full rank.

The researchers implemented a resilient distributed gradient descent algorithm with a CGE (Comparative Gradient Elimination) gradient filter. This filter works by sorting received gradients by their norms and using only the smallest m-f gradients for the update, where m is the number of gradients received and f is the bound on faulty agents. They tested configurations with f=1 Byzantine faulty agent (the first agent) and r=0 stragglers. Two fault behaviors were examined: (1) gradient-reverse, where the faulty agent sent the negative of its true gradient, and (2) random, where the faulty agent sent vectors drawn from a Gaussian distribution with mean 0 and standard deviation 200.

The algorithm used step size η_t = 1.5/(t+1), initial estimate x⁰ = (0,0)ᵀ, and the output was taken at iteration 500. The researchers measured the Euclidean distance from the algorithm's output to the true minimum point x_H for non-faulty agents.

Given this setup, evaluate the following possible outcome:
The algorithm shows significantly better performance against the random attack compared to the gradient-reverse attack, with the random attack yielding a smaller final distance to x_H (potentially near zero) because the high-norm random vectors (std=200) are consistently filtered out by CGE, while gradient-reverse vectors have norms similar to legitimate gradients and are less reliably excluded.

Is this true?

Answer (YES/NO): NO